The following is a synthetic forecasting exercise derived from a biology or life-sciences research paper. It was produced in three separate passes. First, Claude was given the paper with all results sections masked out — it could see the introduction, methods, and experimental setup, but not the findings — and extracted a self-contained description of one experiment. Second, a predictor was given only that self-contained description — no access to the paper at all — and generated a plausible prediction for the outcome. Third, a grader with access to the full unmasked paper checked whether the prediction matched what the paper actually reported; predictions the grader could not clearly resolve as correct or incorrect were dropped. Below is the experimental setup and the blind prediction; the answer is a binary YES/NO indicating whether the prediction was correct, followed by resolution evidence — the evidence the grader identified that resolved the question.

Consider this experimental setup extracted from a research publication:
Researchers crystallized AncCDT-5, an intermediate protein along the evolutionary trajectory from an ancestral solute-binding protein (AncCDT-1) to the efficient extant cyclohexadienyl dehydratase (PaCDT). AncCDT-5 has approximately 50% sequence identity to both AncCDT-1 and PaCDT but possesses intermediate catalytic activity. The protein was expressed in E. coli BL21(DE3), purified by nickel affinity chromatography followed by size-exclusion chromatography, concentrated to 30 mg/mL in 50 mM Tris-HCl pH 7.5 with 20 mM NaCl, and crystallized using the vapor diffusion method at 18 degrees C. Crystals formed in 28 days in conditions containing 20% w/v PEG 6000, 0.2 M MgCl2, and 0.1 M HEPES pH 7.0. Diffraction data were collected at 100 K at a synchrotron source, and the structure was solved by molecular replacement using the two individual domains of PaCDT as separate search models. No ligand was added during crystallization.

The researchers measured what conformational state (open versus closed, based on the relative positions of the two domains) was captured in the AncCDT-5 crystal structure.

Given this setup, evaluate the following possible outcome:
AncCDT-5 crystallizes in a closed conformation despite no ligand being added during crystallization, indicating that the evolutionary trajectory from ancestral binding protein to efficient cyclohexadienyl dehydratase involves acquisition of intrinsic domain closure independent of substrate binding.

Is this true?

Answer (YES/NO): NO